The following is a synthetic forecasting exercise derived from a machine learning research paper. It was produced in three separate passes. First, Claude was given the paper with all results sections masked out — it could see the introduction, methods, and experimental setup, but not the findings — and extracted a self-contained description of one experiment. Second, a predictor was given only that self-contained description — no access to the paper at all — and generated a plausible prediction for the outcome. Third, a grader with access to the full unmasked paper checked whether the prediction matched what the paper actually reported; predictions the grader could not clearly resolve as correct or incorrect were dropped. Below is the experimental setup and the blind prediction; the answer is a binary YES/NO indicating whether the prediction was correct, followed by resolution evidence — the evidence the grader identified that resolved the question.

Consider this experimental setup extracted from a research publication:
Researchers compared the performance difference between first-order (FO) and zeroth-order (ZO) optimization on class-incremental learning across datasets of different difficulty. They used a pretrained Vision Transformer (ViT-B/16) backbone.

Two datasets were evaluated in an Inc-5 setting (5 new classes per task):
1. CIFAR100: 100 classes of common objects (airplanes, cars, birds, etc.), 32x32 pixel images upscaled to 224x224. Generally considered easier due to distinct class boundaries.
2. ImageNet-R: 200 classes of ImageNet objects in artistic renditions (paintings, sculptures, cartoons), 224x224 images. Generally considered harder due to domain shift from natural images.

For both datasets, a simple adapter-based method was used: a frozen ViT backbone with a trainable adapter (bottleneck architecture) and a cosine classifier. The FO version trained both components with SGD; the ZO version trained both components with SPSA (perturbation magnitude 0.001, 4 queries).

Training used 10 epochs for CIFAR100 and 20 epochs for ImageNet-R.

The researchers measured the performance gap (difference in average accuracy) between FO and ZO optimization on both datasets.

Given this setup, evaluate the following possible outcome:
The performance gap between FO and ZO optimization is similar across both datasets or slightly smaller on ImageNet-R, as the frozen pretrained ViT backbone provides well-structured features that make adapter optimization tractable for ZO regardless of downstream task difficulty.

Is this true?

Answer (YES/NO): NO